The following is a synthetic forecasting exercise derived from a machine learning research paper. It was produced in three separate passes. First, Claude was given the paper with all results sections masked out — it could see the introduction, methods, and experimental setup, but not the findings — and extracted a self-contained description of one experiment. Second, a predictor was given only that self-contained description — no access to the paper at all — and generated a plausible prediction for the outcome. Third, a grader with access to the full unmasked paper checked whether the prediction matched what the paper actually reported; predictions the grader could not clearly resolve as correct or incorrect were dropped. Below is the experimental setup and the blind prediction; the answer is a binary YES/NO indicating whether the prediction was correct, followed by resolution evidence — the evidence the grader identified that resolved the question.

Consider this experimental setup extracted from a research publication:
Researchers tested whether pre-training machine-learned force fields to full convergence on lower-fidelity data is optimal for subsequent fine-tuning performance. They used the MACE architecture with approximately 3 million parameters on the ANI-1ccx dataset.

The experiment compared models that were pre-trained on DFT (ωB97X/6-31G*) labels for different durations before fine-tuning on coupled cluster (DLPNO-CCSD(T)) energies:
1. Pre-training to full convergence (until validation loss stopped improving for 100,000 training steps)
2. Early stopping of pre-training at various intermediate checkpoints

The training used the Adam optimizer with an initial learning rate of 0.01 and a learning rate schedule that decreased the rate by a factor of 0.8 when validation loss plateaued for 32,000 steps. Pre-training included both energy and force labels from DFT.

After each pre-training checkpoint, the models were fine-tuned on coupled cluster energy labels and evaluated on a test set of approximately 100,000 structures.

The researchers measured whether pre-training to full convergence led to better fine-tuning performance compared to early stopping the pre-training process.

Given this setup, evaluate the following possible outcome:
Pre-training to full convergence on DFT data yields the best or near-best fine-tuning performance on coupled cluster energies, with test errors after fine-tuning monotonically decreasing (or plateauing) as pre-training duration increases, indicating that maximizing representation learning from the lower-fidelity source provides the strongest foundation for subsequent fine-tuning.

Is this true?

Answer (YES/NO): YES